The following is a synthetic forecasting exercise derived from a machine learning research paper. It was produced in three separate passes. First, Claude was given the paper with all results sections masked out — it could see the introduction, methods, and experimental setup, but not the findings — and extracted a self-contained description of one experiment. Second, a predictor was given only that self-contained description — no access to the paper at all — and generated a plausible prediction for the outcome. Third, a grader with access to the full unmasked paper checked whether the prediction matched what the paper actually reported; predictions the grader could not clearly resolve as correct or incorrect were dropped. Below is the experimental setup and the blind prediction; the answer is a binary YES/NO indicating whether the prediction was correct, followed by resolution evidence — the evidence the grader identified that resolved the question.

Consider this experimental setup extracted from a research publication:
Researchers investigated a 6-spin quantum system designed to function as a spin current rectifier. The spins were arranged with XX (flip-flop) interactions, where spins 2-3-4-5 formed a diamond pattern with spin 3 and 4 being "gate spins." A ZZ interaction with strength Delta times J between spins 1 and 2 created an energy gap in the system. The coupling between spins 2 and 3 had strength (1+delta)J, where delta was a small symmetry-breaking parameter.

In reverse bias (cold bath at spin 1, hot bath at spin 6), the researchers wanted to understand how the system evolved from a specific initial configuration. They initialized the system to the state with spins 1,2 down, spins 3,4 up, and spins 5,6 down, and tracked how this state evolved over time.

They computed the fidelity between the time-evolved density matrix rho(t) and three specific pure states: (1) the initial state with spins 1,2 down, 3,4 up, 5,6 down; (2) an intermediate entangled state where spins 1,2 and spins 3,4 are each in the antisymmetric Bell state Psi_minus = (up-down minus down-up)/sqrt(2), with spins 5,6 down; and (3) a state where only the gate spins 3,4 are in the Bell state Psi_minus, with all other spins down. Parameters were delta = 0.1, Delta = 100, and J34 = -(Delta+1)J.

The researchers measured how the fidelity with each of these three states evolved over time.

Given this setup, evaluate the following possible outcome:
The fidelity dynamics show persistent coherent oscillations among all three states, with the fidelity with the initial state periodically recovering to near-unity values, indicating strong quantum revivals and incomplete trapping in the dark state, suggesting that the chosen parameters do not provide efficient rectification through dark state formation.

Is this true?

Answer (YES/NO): NO